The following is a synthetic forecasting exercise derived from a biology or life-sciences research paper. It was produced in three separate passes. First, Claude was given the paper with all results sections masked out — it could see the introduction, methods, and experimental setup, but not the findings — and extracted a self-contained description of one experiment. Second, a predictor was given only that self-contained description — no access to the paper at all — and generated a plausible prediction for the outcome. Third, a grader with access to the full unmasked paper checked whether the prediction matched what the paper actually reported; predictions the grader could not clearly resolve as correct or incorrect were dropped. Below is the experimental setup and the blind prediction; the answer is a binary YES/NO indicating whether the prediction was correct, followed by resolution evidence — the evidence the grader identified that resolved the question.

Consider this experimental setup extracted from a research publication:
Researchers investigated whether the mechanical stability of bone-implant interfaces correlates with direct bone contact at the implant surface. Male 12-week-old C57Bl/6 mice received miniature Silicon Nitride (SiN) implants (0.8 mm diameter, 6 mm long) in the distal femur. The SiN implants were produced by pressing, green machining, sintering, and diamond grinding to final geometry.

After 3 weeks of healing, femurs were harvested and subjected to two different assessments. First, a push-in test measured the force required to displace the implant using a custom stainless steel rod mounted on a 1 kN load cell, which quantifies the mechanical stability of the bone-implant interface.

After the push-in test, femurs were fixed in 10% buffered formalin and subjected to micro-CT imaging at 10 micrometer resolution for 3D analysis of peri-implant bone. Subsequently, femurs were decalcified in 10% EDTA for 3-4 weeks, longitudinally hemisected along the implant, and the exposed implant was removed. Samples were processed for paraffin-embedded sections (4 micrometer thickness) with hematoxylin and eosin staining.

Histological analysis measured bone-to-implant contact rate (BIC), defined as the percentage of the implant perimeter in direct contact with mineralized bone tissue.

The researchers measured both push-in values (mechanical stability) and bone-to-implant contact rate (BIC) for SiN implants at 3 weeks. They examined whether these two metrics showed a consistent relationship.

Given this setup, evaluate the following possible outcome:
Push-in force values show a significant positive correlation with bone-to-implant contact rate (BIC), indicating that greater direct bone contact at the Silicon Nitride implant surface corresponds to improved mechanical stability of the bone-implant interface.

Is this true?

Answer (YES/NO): NO